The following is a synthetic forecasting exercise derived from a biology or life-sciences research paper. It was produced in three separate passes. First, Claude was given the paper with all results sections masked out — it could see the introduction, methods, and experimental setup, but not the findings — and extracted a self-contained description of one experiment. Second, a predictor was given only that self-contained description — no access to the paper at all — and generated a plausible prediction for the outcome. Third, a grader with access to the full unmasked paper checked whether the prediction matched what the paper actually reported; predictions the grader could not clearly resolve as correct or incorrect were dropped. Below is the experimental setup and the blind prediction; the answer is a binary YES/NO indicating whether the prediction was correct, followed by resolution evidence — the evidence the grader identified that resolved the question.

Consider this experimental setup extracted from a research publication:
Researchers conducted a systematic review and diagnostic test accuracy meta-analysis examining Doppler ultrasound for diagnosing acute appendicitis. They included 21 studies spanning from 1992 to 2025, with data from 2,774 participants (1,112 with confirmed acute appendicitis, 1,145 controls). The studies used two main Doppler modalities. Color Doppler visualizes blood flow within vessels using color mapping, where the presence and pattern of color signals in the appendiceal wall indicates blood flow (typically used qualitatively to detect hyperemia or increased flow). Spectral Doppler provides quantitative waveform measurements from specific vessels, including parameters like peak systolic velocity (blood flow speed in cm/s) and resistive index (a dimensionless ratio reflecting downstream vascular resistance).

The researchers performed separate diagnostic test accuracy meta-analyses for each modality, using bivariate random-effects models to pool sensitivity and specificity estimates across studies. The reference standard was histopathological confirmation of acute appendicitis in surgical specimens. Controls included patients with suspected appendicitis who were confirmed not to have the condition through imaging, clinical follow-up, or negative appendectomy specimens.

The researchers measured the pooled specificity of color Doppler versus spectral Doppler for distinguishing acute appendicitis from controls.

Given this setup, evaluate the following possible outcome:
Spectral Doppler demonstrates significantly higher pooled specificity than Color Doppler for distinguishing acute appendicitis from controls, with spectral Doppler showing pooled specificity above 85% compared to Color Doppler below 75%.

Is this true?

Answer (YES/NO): NO